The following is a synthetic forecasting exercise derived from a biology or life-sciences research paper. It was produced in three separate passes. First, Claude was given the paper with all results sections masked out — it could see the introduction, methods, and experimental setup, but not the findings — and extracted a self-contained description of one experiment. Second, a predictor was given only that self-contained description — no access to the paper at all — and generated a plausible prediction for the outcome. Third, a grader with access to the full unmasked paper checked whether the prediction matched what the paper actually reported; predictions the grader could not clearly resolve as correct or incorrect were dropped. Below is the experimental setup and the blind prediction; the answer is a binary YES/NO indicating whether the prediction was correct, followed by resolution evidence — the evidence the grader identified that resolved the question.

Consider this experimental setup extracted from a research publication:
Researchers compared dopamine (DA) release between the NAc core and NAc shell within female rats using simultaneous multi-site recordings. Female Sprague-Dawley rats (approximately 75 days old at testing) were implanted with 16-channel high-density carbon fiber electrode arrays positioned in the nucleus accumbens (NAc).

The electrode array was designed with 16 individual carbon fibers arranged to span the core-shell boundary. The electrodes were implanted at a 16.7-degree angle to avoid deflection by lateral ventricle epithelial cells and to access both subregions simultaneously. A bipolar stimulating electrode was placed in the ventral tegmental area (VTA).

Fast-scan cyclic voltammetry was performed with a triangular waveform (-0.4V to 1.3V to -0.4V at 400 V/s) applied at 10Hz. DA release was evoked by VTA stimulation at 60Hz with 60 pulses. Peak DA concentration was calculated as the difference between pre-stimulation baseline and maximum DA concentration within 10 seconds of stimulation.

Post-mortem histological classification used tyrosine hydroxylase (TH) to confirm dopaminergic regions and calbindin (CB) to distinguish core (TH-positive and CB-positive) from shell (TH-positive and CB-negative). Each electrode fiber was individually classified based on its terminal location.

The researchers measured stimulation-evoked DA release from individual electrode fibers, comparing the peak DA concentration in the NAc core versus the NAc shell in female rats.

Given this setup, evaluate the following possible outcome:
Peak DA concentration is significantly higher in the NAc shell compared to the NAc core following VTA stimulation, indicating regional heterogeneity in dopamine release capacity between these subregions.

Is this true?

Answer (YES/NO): NO